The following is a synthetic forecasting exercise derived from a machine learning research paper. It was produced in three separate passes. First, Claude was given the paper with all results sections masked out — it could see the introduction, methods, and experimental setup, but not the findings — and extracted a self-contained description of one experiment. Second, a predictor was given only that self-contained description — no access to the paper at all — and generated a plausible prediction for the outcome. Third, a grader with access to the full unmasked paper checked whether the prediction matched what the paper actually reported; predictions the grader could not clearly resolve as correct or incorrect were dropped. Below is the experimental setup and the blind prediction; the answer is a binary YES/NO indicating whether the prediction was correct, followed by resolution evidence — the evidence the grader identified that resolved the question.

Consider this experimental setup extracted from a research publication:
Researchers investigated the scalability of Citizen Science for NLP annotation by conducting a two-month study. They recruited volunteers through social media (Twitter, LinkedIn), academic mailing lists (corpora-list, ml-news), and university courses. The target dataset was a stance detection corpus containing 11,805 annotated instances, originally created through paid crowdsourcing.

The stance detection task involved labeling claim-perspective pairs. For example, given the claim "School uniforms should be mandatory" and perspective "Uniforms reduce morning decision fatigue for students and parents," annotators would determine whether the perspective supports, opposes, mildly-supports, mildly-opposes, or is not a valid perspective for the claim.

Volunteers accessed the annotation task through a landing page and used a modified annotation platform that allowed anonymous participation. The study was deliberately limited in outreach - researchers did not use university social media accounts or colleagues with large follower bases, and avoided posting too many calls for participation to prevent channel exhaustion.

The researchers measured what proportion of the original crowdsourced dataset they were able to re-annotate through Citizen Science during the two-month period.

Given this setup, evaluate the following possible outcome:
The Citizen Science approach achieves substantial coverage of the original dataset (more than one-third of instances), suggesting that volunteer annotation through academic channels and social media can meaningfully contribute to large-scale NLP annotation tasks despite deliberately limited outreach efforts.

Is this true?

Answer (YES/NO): NO